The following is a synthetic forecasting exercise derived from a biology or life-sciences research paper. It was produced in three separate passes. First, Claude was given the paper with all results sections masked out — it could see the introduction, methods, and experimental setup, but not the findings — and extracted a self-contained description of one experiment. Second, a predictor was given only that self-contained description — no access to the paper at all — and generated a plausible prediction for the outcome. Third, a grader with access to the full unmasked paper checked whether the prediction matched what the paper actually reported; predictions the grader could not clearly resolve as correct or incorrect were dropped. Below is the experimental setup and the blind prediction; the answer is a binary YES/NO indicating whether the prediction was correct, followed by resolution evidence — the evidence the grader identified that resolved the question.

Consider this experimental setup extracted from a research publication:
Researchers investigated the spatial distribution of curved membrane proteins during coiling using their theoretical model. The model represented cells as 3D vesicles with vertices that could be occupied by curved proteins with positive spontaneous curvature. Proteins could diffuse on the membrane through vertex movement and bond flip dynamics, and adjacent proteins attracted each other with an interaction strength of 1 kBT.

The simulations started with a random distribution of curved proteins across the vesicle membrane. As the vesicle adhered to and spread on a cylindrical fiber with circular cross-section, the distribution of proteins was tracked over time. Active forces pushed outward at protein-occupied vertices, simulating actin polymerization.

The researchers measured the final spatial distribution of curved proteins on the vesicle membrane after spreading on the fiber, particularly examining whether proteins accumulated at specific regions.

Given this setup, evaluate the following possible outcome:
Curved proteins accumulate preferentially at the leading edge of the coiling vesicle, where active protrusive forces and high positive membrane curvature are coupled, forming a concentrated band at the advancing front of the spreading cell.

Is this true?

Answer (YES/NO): NO